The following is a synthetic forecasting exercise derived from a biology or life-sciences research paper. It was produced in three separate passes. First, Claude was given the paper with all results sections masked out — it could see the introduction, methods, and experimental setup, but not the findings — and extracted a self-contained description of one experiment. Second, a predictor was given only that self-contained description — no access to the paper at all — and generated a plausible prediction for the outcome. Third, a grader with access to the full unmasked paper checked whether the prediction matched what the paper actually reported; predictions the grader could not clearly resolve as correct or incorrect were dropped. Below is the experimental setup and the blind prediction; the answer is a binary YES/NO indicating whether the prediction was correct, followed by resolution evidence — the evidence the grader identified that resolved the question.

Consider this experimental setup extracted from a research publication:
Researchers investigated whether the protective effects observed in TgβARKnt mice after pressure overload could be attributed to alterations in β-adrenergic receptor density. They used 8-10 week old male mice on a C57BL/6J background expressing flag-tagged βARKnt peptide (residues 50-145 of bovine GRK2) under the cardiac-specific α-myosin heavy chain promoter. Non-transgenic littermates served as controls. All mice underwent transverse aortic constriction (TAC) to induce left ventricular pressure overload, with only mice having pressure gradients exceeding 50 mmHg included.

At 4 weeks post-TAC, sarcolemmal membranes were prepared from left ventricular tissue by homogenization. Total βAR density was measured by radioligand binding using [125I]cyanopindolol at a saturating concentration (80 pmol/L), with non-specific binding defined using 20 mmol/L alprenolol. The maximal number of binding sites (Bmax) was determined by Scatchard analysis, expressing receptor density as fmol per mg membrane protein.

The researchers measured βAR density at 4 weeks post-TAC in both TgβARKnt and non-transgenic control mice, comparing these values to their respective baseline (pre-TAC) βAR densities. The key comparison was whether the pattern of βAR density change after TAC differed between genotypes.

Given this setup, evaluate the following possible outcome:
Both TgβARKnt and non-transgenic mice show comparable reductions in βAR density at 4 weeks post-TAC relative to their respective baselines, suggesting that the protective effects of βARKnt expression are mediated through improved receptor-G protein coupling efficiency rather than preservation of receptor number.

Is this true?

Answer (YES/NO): NO